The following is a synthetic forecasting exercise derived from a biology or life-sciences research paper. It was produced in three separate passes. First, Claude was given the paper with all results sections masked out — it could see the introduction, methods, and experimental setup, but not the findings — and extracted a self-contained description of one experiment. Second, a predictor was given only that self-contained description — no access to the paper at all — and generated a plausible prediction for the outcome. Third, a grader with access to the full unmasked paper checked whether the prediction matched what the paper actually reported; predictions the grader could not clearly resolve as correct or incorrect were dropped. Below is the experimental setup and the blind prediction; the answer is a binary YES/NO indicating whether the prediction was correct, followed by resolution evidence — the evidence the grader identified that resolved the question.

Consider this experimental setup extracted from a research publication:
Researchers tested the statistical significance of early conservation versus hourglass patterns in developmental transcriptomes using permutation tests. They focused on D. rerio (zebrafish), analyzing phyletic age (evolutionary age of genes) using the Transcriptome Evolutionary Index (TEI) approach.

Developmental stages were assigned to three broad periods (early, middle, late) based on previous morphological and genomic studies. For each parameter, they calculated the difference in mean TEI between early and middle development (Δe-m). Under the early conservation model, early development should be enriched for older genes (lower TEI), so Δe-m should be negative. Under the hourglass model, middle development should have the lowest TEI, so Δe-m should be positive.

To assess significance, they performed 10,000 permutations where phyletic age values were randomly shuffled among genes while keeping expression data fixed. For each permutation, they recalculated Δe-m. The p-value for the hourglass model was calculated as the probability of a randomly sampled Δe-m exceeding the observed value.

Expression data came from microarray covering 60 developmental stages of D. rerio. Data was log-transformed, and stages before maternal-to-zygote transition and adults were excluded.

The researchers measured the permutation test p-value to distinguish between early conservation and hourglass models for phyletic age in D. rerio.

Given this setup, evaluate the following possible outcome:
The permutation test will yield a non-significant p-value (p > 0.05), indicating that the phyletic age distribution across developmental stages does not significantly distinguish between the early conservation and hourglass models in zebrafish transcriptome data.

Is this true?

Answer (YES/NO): NO